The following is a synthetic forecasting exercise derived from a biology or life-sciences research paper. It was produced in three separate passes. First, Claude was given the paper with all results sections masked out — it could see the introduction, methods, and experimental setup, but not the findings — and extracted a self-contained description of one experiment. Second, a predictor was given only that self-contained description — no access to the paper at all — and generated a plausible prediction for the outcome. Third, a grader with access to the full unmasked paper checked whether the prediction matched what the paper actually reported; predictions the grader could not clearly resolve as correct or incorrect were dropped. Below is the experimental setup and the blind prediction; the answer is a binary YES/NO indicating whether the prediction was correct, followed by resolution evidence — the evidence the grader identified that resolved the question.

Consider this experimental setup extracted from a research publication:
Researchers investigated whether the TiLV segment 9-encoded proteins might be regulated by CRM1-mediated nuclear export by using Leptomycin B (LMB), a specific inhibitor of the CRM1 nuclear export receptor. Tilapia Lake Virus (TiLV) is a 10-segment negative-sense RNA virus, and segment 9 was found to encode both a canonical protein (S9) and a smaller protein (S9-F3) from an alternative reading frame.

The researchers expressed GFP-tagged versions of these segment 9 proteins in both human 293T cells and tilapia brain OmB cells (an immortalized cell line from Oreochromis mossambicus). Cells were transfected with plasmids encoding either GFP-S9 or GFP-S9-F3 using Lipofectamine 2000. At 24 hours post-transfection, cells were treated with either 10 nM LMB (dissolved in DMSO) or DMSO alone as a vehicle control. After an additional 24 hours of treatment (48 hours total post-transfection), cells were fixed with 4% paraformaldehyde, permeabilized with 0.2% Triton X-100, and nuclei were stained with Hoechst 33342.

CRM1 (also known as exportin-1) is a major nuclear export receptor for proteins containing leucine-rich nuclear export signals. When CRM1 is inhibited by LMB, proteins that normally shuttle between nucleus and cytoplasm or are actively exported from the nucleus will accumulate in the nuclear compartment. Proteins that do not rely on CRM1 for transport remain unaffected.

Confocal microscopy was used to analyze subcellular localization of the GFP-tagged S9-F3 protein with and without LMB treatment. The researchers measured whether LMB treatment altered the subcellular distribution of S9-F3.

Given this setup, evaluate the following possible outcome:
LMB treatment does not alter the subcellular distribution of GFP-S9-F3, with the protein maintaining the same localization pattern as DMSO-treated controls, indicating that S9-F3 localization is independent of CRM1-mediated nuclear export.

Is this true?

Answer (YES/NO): NO